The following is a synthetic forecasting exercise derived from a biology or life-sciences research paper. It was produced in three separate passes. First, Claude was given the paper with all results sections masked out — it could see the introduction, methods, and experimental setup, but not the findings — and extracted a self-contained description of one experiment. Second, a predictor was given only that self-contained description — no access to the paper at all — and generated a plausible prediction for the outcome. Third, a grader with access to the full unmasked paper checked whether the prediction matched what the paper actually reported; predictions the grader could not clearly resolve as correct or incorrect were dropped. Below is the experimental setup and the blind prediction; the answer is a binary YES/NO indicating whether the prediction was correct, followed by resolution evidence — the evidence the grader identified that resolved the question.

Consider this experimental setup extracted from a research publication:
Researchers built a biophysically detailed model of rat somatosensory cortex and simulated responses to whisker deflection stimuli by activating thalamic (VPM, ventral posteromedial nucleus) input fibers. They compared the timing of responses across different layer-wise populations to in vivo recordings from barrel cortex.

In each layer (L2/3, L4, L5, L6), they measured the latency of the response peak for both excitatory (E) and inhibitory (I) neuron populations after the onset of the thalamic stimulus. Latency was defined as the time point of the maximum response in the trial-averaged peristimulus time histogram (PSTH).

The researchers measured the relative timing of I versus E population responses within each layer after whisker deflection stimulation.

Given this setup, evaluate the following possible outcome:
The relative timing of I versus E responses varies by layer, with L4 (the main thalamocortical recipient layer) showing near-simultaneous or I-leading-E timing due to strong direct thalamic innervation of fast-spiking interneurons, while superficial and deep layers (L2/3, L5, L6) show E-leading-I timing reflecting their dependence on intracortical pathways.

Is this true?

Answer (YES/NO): NO